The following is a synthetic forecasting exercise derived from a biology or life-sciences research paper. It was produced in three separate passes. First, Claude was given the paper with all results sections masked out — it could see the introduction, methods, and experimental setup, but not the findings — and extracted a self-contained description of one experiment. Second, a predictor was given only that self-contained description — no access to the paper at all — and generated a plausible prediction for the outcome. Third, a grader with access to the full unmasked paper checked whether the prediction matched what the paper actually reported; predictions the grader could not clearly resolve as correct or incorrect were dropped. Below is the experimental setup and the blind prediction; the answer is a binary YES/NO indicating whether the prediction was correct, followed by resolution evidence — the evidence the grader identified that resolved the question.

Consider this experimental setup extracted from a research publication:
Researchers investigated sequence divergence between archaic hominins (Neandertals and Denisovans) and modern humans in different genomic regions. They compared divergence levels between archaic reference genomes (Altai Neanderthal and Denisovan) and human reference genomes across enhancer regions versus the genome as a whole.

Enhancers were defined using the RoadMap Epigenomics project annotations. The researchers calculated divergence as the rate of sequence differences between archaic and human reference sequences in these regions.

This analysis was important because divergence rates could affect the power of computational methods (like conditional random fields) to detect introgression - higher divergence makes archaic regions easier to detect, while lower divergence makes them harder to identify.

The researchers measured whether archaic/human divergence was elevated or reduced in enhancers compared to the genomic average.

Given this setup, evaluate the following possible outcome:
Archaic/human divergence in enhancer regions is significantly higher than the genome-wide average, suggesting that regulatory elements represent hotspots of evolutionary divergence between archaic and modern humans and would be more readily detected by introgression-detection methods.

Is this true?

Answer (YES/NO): YES